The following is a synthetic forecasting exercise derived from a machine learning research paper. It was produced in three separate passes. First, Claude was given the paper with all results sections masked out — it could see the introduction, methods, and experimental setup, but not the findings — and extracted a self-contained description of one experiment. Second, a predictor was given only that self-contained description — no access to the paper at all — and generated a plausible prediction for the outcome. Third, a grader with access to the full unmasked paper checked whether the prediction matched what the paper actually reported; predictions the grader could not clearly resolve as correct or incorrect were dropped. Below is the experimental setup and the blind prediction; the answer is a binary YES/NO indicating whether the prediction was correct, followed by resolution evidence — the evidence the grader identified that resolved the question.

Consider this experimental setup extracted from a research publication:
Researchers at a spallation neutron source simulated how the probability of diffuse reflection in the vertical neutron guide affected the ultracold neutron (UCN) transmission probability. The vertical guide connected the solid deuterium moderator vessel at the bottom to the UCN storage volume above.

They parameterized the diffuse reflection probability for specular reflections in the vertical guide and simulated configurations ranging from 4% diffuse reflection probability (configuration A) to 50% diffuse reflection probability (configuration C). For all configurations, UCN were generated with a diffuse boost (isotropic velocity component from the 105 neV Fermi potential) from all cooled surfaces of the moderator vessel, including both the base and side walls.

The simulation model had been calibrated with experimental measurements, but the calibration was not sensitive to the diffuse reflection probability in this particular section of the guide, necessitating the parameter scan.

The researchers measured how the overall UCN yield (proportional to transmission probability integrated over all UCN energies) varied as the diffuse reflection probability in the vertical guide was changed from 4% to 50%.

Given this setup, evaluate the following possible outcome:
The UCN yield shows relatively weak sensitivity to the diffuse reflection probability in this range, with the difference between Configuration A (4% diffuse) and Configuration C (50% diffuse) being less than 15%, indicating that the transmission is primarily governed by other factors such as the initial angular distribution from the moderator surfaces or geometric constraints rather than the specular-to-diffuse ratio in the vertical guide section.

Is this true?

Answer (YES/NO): YES